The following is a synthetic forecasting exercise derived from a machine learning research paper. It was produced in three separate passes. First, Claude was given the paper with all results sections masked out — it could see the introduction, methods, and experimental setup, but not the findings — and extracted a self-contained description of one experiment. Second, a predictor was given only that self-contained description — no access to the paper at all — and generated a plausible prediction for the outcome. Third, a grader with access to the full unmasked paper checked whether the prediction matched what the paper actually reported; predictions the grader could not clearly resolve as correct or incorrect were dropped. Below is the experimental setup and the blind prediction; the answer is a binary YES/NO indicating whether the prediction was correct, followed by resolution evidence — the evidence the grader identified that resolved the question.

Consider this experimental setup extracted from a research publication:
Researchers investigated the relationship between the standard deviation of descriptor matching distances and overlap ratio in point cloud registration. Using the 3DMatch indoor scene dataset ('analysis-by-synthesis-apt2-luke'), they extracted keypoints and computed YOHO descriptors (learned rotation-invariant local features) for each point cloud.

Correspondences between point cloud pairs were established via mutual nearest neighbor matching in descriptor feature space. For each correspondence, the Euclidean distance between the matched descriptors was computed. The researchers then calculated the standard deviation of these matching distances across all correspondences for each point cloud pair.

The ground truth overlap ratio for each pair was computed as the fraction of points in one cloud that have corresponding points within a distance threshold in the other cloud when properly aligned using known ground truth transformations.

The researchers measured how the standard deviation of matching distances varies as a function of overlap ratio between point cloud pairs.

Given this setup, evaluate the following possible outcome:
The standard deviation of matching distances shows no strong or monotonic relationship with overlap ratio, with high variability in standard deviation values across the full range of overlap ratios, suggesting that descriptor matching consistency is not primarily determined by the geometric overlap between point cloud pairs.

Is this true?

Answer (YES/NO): NO